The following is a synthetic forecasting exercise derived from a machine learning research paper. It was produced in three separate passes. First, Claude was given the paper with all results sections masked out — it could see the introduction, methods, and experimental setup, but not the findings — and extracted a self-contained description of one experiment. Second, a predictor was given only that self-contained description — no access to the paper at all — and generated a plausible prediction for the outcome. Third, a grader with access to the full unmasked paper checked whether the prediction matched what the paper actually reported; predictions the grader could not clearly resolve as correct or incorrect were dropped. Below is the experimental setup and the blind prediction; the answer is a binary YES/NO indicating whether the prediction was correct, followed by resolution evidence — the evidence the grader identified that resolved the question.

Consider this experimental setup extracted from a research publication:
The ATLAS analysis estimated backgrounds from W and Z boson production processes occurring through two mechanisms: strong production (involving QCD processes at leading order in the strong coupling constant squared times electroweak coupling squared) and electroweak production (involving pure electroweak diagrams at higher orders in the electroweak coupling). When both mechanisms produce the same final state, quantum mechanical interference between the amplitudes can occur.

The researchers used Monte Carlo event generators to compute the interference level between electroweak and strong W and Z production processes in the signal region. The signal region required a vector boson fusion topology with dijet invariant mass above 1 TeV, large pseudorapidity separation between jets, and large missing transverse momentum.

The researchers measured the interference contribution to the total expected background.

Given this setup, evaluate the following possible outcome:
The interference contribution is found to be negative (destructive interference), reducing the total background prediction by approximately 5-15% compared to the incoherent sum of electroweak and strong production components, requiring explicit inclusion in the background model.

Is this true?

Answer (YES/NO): NO